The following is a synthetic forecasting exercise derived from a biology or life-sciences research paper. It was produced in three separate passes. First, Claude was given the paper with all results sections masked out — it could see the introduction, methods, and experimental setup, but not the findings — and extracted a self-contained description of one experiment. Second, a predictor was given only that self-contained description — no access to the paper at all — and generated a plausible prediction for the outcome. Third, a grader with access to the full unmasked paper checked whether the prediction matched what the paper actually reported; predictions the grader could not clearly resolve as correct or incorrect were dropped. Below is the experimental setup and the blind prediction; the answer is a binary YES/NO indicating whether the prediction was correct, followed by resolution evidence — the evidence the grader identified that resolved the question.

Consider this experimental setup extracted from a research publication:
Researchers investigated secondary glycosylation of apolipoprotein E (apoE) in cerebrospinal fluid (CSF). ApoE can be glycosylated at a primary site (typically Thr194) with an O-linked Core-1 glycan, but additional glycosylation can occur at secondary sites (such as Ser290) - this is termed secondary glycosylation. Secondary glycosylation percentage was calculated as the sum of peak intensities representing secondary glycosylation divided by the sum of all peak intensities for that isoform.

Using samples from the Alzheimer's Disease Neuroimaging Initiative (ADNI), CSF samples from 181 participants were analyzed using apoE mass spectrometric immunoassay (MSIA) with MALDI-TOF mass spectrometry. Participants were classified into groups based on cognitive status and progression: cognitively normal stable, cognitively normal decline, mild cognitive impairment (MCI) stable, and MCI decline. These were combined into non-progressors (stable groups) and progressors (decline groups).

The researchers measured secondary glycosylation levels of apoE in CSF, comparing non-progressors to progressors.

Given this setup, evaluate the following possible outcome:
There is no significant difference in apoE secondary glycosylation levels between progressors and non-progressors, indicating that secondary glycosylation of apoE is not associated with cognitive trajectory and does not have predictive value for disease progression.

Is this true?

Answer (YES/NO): NO